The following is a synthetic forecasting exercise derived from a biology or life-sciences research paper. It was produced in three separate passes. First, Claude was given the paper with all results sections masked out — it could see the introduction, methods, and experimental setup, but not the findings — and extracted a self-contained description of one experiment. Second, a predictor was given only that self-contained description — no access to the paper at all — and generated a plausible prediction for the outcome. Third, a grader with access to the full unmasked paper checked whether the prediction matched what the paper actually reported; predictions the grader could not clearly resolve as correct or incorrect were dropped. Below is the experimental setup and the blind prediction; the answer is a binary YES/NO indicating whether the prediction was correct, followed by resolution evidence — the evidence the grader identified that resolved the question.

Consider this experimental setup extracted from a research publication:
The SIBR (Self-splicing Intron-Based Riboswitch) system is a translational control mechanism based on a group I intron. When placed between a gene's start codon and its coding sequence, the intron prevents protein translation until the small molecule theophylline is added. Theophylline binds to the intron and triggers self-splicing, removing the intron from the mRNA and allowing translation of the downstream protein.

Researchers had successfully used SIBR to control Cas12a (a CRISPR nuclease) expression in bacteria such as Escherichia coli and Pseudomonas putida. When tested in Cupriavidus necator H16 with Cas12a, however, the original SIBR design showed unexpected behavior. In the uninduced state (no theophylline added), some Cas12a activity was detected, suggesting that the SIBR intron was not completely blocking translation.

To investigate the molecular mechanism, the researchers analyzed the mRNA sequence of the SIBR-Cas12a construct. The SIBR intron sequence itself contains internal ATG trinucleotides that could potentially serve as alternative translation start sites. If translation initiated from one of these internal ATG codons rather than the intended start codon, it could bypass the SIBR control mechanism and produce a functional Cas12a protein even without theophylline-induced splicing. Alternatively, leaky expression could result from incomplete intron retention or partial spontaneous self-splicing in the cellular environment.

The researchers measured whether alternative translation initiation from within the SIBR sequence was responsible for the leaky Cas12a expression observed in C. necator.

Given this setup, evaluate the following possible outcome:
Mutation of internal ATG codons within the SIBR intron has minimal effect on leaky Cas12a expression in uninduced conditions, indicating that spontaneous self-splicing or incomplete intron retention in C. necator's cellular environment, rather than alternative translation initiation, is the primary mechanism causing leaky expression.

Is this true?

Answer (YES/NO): NO